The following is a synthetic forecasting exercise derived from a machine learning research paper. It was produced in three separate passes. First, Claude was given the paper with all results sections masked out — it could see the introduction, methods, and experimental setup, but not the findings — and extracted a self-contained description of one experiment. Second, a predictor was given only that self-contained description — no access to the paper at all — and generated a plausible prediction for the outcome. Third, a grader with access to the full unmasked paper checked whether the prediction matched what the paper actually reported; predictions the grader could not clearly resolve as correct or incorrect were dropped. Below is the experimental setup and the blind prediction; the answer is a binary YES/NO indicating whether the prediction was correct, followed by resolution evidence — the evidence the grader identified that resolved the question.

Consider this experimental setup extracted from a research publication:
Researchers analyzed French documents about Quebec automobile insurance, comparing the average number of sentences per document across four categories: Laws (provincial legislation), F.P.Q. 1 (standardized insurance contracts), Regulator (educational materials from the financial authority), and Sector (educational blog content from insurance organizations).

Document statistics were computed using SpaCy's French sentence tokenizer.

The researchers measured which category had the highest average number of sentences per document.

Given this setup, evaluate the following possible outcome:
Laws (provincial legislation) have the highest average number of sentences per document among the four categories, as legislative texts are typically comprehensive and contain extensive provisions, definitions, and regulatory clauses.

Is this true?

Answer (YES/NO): NO